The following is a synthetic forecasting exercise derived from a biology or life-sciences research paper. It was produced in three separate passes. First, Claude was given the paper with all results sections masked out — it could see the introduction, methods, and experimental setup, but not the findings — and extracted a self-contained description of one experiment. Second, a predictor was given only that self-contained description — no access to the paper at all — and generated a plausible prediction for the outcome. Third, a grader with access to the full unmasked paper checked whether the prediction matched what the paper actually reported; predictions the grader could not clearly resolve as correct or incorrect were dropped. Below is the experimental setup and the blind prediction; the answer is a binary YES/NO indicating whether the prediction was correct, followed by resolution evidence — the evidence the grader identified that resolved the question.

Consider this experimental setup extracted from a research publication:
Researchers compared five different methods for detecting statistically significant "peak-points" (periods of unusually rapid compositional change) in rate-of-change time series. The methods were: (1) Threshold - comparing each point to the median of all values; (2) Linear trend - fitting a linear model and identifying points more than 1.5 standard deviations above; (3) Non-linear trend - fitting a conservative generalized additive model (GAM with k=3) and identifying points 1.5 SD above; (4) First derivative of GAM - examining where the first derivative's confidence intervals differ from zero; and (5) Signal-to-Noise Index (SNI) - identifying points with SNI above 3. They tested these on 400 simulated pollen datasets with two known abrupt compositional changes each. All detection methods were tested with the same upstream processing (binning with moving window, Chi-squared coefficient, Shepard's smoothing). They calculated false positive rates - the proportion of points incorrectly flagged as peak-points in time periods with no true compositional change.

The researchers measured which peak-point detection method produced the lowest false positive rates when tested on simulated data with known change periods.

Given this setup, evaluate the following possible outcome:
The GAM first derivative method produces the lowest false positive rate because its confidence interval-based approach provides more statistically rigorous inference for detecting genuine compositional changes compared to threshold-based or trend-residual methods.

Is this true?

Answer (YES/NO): NO